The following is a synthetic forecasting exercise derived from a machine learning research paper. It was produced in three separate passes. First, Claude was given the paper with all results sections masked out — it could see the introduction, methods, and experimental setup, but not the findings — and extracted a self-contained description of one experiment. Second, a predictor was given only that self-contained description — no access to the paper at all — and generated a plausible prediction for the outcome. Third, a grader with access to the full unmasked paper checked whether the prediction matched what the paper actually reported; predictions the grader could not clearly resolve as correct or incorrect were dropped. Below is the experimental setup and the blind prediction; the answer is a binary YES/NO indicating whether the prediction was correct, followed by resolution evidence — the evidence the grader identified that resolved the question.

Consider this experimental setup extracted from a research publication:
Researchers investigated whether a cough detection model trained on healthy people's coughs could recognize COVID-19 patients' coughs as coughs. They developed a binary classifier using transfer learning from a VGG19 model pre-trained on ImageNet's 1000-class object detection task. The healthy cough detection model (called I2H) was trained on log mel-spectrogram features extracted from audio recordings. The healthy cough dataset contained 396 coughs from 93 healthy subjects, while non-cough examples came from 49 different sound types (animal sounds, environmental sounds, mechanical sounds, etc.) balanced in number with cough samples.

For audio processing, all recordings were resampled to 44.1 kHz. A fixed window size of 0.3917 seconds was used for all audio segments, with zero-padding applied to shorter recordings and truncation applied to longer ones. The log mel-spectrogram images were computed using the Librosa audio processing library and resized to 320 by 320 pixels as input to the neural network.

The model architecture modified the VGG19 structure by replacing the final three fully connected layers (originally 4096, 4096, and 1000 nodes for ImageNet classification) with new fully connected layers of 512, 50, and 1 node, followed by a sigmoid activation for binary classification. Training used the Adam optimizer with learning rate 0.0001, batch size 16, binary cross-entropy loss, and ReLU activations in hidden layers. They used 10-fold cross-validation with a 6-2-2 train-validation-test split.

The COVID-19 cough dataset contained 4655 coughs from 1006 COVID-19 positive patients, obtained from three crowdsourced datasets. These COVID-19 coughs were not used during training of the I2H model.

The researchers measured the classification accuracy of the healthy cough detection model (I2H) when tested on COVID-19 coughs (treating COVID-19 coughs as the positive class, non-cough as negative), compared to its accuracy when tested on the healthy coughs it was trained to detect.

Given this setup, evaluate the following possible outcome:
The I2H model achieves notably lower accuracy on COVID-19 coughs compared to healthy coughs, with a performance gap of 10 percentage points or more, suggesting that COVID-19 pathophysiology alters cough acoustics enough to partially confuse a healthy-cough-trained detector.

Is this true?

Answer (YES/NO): NO